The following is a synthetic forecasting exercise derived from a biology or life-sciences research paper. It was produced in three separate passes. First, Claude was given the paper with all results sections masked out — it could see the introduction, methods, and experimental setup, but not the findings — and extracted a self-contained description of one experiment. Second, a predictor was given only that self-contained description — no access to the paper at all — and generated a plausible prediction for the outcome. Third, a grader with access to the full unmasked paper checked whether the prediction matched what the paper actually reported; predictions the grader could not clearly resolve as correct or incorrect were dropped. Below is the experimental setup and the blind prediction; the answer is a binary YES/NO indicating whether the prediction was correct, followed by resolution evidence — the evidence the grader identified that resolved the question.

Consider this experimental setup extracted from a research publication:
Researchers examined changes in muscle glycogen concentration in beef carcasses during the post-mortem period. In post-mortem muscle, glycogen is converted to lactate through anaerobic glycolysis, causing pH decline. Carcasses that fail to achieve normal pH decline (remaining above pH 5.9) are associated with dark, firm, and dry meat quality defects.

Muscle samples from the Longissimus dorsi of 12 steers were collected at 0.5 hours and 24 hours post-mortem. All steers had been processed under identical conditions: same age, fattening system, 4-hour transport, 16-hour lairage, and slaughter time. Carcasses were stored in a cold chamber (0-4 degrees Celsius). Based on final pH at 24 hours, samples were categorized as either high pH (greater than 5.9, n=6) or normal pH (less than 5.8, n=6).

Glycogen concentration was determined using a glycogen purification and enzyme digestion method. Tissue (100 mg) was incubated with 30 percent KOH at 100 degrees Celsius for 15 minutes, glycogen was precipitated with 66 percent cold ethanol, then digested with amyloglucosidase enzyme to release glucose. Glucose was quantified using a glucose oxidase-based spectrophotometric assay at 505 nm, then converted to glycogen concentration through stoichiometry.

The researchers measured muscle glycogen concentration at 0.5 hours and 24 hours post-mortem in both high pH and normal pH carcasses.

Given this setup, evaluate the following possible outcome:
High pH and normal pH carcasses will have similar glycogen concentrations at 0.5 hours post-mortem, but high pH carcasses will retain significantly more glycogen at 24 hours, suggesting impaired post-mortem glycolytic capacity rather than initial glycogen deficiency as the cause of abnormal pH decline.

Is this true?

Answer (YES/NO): NO